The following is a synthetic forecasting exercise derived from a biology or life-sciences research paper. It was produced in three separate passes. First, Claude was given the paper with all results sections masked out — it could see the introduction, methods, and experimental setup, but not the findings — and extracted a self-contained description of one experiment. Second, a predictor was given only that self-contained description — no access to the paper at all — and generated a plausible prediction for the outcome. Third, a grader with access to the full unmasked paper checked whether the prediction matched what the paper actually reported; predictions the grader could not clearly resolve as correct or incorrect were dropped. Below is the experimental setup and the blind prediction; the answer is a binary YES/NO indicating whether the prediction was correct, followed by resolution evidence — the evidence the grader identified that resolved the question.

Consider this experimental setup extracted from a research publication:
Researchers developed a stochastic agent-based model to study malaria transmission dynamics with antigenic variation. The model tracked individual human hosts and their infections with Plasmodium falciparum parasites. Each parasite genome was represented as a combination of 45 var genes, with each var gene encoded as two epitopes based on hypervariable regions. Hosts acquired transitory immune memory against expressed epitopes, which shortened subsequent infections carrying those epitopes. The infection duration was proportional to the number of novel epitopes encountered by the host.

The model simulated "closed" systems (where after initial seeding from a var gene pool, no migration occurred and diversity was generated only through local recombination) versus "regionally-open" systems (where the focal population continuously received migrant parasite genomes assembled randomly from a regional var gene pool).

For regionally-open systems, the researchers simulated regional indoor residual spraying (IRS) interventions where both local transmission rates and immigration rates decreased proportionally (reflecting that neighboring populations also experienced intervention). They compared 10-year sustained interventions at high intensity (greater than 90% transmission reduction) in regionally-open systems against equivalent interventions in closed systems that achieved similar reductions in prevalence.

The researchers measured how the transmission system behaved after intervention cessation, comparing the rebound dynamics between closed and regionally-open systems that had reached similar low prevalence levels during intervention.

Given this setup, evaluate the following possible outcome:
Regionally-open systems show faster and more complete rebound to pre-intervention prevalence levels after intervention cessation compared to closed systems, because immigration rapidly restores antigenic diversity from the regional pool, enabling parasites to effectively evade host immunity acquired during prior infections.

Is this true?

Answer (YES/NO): YES